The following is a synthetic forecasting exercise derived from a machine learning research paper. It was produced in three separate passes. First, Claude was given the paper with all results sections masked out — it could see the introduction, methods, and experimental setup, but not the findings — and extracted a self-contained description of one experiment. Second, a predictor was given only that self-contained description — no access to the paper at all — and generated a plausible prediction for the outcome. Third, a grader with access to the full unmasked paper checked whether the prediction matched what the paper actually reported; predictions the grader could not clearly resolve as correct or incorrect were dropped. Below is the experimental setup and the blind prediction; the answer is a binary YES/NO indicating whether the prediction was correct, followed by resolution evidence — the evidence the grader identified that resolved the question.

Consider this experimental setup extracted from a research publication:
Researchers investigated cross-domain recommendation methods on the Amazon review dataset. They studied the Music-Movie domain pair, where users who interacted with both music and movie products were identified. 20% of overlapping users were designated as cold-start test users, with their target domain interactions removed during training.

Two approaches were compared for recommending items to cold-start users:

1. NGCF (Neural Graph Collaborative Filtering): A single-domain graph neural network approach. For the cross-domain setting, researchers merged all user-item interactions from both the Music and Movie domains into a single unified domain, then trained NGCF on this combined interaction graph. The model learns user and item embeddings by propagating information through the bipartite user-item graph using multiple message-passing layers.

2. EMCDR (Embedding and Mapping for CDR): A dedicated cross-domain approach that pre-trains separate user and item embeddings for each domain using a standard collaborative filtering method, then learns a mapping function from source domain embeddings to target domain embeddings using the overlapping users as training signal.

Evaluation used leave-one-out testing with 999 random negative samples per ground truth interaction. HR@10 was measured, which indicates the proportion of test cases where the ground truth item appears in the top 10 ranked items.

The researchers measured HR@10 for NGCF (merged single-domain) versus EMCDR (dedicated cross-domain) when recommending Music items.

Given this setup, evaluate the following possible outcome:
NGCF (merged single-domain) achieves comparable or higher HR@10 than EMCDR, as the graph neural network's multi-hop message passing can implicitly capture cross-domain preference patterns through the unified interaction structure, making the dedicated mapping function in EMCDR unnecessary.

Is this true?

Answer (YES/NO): YES